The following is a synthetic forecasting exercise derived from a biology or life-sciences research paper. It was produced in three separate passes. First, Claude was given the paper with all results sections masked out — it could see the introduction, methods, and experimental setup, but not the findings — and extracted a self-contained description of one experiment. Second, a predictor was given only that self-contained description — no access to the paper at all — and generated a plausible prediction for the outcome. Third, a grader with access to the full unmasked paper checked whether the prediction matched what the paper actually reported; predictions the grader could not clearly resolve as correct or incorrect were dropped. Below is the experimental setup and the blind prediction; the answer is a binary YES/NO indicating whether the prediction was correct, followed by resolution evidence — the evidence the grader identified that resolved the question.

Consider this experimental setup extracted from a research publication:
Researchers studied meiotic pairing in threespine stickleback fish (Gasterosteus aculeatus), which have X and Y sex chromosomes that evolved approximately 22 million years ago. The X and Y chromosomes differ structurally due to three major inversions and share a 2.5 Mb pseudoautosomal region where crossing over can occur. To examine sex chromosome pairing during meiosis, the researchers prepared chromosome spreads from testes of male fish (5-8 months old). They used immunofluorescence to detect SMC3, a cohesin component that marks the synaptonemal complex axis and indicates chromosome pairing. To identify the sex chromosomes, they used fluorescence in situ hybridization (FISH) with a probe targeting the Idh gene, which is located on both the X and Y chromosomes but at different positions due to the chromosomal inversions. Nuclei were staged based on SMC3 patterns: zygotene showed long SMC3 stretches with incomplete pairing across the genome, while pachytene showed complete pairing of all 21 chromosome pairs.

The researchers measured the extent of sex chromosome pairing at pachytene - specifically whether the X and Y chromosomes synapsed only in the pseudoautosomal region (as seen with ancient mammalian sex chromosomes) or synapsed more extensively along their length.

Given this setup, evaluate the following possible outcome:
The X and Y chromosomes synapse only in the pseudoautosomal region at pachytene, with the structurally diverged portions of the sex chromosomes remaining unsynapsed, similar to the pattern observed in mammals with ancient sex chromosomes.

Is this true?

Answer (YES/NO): NO